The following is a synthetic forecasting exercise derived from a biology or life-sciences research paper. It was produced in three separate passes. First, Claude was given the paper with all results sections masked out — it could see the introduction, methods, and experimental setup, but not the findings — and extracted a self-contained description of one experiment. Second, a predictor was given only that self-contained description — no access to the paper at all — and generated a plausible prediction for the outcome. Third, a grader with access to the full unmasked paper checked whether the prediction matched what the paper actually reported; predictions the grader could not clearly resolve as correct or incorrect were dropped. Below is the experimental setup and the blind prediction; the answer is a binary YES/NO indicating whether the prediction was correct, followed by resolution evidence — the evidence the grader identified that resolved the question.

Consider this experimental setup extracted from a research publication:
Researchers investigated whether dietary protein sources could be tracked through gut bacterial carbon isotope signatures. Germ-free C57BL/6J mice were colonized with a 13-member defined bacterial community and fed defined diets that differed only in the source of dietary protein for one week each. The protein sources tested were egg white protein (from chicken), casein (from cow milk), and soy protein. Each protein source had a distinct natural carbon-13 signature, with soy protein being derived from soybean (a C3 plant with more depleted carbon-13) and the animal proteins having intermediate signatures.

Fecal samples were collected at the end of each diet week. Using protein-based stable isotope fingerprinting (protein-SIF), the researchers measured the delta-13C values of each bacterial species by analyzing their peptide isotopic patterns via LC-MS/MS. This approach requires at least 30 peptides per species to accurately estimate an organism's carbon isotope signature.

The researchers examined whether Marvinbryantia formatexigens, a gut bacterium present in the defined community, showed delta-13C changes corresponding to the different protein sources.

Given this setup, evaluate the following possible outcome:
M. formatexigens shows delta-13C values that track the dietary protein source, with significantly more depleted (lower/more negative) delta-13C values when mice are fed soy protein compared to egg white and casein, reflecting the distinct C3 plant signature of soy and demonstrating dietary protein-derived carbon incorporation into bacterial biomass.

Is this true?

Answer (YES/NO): NO